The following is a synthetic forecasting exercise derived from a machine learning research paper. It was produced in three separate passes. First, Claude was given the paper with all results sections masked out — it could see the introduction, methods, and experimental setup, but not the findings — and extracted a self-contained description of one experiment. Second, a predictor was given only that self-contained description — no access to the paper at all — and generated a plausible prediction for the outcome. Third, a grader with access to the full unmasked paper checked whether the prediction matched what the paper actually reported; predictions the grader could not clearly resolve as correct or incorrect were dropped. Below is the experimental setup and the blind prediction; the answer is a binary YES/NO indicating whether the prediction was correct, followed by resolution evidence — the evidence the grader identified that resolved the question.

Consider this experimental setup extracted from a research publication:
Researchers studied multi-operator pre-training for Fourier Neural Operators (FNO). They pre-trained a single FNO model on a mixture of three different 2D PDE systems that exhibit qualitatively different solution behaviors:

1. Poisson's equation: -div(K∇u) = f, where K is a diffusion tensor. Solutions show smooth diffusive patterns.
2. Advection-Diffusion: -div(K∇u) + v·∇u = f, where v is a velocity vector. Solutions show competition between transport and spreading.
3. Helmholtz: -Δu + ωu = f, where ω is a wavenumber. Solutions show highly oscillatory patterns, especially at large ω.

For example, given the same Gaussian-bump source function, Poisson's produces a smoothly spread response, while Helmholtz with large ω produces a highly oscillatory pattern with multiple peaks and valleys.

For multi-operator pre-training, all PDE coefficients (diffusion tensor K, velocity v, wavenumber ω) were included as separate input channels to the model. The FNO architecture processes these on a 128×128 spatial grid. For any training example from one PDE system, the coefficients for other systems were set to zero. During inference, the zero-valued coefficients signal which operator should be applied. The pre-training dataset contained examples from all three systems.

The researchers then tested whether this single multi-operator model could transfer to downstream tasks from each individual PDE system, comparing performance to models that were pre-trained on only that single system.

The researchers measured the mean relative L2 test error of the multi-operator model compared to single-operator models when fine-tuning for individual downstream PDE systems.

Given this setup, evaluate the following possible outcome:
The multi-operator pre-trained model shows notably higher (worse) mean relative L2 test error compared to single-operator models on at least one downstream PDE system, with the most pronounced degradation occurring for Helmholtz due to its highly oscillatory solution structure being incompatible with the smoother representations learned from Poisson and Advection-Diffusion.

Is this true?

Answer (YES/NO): NO